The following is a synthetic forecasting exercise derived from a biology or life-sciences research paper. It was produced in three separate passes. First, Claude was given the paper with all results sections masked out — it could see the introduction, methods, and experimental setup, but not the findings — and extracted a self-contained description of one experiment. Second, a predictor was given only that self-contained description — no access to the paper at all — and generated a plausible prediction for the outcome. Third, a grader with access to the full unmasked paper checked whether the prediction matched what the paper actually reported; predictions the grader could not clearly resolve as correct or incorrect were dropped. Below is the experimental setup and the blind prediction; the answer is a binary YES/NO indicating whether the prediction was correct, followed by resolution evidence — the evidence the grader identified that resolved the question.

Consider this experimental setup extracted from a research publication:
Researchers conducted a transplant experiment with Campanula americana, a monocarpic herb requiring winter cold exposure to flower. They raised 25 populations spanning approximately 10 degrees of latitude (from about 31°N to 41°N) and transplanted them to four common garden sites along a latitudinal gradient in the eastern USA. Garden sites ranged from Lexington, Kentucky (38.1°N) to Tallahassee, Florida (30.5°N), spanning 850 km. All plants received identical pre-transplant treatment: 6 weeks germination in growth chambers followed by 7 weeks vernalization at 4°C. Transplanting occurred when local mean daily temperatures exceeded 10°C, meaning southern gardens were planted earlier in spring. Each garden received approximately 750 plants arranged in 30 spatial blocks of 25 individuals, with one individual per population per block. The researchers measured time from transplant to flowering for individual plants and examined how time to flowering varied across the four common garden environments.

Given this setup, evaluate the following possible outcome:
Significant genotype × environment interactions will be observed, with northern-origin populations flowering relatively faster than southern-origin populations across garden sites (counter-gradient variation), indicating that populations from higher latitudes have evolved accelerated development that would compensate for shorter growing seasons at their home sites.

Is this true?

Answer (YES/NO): NO